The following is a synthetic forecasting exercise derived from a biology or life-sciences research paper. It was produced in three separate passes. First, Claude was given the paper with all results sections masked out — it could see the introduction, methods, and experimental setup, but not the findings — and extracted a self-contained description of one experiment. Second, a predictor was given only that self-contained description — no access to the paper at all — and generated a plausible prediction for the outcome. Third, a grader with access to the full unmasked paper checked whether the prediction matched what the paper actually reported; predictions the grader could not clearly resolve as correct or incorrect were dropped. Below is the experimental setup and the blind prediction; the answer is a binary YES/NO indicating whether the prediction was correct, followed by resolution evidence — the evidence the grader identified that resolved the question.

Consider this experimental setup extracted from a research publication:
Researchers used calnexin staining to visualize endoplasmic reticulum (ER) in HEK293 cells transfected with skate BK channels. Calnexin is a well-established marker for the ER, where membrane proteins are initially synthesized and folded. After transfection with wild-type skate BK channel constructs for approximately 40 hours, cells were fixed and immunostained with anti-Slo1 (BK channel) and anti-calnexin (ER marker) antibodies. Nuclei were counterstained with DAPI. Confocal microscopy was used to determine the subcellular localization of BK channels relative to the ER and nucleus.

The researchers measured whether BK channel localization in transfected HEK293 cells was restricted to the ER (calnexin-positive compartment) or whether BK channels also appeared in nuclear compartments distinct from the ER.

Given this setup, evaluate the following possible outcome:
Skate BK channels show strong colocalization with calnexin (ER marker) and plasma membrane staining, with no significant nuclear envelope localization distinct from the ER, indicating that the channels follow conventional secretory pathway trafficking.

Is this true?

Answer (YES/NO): NO